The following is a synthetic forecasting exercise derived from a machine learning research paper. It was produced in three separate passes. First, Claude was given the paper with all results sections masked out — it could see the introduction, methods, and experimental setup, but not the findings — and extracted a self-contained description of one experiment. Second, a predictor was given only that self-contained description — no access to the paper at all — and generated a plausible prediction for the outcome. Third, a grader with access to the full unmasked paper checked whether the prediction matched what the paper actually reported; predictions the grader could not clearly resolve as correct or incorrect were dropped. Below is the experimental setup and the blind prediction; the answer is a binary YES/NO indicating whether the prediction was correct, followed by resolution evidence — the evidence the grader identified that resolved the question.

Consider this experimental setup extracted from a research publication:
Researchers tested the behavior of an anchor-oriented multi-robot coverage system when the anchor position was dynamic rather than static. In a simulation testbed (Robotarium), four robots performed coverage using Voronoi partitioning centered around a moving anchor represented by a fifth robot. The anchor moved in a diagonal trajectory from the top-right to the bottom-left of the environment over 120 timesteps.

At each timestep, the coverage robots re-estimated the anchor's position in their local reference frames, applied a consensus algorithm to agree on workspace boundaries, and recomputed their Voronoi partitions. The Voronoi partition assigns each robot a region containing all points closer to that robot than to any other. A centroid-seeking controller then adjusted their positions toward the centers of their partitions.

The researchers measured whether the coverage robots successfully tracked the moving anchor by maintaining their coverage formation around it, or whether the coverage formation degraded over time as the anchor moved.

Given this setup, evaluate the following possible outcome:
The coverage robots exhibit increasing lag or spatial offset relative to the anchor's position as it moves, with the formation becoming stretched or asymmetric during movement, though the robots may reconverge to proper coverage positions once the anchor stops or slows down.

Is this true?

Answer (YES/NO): NO